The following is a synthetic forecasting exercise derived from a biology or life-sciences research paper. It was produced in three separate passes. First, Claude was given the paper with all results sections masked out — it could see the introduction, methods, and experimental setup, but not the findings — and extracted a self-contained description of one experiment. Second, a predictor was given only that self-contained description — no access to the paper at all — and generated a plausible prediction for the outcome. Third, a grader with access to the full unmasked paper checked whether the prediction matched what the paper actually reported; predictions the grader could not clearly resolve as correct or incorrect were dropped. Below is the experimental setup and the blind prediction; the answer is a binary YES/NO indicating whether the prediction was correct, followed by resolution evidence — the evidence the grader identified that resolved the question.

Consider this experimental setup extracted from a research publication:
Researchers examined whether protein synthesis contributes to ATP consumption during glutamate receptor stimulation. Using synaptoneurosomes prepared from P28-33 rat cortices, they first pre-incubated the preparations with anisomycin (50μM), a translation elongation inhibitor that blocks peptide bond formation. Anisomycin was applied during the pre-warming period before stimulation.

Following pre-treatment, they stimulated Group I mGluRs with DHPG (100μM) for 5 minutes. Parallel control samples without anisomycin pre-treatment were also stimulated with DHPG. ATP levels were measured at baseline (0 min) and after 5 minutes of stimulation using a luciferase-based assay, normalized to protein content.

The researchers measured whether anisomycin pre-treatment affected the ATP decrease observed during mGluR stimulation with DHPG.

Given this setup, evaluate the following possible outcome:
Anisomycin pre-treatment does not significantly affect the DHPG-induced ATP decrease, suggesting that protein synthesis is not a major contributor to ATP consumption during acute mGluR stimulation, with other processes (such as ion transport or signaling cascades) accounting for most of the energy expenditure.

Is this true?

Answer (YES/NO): NO